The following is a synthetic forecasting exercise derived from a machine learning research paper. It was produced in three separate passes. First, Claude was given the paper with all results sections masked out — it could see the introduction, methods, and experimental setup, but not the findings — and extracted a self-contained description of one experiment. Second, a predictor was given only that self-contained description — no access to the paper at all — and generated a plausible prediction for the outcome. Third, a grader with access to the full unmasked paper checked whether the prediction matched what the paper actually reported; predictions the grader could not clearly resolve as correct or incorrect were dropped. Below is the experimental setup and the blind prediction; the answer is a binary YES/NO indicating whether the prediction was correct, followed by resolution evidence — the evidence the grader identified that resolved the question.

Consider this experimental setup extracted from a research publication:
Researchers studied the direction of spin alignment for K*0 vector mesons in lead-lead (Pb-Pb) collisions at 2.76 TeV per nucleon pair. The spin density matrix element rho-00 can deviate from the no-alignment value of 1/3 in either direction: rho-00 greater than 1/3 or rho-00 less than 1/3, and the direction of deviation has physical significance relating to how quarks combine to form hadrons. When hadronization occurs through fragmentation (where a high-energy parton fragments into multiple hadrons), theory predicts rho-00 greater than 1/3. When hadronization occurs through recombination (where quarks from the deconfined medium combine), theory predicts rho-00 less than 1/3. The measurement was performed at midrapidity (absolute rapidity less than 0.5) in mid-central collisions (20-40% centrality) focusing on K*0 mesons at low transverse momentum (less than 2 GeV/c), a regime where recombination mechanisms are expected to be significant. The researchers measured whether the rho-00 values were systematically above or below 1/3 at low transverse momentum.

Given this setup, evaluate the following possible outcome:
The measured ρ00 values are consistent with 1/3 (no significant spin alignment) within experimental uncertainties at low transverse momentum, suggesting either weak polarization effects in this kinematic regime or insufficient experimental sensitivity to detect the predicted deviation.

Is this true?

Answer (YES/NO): NO